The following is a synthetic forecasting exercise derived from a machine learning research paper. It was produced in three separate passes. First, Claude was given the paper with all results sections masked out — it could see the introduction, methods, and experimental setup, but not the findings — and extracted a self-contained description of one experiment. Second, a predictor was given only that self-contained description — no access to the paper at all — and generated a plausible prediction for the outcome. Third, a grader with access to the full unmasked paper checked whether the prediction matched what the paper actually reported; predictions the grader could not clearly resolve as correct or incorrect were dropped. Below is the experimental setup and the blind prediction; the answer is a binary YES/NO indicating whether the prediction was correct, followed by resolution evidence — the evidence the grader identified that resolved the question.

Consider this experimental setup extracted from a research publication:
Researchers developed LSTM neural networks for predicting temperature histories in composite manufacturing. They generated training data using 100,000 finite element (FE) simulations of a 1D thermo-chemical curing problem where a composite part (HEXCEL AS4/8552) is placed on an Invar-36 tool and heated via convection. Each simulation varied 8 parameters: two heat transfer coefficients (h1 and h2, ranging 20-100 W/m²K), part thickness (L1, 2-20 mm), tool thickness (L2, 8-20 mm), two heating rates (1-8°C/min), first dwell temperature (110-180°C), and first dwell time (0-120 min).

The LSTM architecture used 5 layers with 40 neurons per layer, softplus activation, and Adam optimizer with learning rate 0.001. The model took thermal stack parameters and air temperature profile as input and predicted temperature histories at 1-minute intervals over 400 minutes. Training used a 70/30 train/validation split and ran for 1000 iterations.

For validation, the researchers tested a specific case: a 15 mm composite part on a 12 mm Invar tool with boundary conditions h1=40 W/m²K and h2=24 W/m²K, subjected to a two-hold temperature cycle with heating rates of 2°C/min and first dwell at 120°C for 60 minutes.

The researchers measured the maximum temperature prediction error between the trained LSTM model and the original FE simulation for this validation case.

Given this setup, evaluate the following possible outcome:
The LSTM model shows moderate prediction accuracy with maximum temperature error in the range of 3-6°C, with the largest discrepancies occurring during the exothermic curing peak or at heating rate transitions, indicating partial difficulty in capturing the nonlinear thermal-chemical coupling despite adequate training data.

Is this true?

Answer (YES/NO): NO